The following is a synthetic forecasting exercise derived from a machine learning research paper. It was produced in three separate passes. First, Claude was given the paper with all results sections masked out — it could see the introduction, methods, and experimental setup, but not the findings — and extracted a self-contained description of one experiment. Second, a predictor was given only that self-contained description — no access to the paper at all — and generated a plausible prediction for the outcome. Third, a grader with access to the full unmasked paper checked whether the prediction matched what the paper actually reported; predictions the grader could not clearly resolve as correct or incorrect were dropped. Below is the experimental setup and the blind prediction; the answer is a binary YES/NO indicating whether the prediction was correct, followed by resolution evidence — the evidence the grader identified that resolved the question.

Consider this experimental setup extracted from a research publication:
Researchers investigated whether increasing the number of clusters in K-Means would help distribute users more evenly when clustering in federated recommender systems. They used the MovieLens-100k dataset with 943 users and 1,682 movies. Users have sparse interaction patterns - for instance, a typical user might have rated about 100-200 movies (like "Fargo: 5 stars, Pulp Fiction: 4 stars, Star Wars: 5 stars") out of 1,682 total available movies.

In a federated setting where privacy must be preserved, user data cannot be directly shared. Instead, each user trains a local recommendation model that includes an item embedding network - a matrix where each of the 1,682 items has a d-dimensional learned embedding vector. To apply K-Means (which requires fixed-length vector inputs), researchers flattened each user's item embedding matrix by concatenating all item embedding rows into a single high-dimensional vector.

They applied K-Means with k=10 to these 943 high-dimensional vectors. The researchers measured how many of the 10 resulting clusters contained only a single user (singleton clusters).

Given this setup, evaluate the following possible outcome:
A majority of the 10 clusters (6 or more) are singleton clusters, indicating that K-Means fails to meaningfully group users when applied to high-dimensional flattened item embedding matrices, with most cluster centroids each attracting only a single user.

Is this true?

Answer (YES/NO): YES